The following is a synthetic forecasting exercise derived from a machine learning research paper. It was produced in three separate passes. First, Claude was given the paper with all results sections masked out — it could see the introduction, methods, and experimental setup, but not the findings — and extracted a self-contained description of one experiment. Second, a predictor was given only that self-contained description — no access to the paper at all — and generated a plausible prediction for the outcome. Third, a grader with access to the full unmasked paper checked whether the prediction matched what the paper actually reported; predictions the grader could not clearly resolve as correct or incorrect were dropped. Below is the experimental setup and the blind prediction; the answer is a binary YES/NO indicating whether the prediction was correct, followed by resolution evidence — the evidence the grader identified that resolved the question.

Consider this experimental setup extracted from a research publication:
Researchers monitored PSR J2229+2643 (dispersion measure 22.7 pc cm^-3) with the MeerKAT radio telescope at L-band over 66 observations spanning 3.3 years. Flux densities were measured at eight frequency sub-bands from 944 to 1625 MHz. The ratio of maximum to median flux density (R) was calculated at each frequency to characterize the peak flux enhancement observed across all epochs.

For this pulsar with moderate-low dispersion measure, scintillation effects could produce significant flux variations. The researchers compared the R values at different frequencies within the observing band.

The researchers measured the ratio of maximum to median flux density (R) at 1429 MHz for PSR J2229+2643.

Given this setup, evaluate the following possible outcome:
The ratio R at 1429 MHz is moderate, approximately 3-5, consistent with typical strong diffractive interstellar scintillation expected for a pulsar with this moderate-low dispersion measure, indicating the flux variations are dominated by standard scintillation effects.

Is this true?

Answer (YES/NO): NO